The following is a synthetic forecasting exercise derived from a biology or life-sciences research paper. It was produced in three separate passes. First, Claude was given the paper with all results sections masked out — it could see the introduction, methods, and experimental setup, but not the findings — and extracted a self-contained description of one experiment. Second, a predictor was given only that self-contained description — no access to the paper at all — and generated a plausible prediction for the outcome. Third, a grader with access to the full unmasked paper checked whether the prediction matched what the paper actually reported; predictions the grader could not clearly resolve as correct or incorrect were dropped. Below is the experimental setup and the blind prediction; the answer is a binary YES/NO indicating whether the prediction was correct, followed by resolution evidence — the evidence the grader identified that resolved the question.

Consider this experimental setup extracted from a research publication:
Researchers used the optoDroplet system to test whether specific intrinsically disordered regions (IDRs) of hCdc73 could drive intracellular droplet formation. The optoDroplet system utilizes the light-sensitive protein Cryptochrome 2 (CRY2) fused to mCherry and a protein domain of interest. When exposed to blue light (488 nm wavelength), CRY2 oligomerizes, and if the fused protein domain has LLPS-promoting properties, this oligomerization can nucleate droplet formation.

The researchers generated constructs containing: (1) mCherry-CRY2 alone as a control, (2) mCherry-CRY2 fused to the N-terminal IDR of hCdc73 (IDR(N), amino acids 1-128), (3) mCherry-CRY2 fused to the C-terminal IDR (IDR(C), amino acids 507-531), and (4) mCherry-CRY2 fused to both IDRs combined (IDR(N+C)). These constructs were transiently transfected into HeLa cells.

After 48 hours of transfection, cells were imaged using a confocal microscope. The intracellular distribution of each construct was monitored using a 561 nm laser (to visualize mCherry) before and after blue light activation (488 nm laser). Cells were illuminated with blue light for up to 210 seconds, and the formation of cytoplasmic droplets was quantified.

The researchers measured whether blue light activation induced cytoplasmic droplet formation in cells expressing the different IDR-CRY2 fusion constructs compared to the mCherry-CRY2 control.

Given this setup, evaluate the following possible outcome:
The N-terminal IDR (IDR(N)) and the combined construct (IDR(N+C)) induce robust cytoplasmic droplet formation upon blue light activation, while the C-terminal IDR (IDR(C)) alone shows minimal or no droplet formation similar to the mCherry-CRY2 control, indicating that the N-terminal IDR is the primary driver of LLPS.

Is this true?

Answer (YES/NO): NO